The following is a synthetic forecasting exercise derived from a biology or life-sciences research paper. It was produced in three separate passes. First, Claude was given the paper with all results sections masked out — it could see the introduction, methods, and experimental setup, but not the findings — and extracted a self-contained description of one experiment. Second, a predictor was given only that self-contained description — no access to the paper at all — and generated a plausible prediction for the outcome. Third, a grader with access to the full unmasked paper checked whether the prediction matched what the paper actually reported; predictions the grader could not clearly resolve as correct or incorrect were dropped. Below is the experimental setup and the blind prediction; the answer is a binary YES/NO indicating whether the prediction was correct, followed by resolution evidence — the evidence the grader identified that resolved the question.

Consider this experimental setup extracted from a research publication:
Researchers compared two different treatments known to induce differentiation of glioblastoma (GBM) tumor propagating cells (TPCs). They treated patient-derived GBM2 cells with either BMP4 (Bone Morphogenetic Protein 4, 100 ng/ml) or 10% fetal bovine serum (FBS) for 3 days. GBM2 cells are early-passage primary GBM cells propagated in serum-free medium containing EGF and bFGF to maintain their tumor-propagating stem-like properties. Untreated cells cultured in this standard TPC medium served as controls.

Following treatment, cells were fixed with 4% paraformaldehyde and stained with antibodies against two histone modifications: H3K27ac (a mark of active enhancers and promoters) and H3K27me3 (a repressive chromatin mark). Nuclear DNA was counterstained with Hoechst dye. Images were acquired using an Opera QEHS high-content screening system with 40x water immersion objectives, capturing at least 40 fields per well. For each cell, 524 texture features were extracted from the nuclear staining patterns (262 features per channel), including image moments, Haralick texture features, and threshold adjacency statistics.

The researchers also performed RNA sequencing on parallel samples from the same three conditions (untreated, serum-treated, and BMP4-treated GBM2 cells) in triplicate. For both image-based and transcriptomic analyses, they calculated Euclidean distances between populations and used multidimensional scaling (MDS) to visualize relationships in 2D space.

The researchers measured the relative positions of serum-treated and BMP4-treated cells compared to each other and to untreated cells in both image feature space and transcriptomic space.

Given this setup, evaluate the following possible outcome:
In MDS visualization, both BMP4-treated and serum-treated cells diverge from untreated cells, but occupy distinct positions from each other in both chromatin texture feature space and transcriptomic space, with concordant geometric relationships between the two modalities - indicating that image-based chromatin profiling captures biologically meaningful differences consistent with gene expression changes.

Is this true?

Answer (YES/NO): YES